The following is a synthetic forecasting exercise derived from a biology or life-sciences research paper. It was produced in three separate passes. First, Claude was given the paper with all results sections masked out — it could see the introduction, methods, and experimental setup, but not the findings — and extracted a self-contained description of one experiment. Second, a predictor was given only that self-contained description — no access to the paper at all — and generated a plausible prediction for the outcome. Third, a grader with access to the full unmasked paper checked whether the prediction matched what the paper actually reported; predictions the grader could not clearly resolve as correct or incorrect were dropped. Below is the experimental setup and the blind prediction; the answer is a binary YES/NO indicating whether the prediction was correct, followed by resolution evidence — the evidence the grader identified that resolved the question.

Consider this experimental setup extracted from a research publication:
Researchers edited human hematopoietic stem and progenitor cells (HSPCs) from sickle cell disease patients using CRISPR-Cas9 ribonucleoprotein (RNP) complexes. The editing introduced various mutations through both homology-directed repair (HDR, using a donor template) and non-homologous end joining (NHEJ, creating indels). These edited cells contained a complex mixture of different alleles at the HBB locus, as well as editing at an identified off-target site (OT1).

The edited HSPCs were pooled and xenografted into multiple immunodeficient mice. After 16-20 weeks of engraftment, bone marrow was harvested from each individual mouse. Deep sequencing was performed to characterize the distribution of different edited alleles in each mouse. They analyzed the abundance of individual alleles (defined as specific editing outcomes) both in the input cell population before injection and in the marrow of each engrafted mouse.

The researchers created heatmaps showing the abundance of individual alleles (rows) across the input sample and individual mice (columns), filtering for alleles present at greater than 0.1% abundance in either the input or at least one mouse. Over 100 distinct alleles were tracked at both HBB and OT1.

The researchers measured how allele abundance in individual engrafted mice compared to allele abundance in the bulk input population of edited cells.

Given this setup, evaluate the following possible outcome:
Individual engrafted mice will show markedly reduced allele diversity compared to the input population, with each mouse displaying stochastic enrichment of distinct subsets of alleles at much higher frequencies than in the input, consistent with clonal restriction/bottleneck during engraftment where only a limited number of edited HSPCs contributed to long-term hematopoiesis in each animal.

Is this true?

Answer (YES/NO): YES